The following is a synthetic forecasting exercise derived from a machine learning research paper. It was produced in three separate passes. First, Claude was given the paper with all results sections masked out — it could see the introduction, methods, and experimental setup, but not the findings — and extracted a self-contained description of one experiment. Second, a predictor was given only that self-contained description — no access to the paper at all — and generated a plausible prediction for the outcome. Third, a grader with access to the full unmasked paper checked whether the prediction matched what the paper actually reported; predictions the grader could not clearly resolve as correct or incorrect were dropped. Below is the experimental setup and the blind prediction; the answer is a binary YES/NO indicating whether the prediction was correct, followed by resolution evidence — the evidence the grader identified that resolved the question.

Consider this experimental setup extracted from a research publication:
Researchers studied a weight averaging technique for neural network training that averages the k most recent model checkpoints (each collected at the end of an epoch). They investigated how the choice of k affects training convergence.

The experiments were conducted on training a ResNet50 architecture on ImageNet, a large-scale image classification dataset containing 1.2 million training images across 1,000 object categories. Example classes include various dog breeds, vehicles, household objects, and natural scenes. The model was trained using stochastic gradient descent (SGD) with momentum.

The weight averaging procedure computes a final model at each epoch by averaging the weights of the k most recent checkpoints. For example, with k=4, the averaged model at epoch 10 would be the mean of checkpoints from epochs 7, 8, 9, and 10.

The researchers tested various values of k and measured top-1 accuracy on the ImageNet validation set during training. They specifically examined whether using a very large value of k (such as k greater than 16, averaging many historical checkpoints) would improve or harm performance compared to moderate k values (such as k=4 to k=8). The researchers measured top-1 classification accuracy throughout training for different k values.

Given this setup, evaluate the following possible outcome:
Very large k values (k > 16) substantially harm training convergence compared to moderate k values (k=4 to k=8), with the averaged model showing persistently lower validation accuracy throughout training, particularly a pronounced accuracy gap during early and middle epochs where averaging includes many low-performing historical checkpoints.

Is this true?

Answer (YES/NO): NO